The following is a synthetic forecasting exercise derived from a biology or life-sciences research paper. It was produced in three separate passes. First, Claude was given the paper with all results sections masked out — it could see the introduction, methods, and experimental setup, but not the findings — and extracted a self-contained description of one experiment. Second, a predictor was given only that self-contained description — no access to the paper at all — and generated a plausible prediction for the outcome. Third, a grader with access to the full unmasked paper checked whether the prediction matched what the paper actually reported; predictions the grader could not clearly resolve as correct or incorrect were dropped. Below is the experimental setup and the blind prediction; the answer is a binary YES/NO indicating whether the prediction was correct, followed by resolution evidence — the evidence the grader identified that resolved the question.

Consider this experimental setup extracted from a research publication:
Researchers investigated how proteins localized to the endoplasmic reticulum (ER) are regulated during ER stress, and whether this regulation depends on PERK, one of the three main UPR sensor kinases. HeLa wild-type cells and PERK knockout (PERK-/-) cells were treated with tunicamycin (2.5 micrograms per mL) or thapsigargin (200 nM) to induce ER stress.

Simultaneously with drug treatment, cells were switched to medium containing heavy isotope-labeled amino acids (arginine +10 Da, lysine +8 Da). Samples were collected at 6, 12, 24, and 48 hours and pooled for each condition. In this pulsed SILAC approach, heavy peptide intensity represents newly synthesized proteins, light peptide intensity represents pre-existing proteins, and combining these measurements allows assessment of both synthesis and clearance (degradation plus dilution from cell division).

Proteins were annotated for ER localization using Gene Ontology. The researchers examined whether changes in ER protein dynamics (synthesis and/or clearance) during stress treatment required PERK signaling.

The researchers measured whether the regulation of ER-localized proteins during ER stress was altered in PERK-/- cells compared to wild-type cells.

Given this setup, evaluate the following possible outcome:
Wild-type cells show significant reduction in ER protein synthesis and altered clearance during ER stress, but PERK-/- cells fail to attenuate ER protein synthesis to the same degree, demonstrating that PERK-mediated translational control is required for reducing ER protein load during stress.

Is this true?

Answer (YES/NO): NO